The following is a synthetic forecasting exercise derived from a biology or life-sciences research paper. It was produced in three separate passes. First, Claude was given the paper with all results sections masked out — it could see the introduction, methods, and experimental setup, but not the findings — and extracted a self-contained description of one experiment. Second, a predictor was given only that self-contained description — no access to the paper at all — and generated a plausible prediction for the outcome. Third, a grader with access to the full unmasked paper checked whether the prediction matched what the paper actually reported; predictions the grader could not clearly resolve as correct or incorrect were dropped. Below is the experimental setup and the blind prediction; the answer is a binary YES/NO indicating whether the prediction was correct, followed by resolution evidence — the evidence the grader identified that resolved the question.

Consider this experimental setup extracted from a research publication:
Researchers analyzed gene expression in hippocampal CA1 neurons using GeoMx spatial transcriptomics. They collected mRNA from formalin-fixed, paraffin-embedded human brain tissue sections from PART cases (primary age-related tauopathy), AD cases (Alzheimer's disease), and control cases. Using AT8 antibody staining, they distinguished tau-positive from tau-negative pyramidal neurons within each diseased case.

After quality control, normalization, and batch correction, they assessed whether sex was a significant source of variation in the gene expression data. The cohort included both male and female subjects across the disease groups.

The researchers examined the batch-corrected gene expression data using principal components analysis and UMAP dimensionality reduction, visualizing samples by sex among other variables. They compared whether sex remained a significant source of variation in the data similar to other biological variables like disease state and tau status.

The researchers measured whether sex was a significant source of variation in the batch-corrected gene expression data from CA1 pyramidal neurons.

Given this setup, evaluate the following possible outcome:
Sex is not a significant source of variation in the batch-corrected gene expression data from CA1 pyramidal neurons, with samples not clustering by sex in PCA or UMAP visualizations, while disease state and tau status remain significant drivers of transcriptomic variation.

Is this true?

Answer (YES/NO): YES